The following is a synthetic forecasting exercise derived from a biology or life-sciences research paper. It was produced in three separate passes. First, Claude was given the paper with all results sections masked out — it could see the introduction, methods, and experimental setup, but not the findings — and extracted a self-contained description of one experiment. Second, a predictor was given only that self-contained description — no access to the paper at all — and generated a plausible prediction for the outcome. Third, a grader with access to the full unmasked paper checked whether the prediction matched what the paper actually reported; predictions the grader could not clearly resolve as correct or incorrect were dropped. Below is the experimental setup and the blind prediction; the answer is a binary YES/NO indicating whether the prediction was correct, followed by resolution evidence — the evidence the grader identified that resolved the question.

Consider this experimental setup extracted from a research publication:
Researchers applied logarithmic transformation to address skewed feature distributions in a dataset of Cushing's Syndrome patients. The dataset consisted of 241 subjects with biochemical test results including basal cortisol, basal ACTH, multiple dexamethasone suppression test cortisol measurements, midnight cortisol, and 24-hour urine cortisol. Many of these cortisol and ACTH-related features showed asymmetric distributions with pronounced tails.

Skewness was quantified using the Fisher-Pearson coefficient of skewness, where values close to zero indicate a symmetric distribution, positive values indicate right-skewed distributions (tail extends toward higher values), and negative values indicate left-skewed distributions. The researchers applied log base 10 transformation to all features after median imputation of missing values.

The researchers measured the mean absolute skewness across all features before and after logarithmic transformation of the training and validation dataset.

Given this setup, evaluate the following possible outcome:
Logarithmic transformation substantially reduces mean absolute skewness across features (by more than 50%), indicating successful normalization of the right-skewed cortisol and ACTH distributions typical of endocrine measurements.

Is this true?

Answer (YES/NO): YES